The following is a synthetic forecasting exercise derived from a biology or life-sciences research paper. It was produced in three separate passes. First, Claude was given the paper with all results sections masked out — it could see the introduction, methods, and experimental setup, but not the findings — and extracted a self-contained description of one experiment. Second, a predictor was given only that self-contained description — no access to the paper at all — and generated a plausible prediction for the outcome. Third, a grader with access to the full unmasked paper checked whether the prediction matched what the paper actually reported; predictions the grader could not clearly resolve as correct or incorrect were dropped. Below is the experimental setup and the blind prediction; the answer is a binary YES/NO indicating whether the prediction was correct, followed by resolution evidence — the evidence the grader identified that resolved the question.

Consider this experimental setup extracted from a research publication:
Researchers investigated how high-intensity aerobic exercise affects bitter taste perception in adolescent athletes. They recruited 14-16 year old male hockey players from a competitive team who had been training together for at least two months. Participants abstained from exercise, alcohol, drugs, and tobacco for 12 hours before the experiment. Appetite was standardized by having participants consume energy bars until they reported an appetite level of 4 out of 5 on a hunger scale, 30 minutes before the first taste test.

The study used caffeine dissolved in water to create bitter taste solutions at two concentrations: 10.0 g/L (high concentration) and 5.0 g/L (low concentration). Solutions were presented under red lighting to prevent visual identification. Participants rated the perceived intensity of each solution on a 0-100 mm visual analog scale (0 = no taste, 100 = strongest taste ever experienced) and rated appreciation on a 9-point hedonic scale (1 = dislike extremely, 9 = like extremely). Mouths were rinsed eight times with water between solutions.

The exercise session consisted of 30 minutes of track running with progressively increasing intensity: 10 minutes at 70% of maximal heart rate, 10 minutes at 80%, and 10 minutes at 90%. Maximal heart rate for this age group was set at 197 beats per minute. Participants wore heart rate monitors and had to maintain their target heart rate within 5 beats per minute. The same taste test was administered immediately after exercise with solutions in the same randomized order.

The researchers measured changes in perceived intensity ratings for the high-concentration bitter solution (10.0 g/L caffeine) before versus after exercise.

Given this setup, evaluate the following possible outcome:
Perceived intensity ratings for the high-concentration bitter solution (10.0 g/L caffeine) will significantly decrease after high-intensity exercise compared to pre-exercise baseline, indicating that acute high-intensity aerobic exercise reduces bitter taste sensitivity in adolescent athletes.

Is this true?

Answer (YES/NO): NO